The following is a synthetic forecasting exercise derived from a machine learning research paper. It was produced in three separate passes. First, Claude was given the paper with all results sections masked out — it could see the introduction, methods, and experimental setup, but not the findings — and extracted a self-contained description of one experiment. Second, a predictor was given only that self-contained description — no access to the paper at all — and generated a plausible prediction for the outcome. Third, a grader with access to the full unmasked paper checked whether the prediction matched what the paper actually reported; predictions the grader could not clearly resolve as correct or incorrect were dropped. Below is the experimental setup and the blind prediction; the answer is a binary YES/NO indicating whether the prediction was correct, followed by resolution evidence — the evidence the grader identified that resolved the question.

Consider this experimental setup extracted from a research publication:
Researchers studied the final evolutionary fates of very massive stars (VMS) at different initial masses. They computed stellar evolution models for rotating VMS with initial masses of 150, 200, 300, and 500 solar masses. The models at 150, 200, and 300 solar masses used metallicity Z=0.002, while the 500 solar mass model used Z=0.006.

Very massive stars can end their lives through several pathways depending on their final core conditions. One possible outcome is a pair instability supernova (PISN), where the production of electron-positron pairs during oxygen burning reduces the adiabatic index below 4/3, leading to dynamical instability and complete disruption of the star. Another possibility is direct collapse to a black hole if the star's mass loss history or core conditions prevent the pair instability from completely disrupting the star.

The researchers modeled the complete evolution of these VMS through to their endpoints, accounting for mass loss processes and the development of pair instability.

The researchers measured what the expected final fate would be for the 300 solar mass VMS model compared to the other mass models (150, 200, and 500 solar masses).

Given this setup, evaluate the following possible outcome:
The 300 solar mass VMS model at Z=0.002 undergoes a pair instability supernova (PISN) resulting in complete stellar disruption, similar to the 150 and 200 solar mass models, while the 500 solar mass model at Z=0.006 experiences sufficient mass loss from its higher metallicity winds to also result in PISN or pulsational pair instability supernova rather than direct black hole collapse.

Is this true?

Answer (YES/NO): NO